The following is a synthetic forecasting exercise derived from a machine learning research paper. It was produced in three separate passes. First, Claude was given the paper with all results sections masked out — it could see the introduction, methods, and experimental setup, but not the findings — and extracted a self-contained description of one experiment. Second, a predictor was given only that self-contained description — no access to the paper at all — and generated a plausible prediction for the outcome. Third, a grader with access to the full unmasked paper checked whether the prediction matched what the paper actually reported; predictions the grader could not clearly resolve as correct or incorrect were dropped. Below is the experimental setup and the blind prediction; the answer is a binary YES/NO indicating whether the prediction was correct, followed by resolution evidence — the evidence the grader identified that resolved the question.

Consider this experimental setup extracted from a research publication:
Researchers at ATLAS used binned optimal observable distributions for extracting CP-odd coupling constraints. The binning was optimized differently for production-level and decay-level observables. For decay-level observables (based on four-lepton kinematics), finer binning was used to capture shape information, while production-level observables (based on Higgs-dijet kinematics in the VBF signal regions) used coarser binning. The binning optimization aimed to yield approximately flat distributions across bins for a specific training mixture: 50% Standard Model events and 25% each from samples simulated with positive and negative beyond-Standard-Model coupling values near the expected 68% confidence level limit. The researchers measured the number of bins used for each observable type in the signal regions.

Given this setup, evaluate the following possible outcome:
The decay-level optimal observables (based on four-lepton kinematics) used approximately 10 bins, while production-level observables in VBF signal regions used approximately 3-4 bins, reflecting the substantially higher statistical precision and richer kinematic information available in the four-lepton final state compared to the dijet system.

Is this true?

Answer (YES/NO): NO